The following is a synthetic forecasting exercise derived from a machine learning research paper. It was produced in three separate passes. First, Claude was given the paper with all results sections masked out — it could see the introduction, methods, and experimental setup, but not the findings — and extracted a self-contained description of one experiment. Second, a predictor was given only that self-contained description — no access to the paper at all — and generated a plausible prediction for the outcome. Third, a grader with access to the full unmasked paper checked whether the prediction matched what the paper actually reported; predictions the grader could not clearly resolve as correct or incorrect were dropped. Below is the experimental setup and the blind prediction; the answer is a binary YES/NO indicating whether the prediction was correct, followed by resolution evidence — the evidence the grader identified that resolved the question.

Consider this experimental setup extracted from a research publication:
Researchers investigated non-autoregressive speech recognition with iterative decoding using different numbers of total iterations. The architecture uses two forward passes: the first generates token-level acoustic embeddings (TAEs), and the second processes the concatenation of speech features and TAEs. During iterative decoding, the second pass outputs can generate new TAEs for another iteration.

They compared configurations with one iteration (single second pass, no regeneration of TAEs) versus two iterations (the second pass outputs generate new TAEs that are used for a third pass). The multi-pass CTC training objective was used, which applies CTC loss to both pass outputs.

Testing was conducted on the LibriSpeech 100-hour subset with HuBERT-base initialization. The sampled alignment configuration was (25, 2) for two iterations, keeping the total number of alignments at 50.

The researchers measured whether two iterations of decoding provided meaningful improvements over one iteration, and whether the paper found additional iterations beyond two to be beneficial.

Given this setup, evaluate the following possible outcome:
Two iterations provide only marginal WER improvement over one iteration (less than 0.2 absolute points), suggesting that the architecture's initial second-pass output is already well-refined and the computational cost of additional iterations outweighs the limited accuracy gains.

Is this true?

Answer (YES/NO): NO